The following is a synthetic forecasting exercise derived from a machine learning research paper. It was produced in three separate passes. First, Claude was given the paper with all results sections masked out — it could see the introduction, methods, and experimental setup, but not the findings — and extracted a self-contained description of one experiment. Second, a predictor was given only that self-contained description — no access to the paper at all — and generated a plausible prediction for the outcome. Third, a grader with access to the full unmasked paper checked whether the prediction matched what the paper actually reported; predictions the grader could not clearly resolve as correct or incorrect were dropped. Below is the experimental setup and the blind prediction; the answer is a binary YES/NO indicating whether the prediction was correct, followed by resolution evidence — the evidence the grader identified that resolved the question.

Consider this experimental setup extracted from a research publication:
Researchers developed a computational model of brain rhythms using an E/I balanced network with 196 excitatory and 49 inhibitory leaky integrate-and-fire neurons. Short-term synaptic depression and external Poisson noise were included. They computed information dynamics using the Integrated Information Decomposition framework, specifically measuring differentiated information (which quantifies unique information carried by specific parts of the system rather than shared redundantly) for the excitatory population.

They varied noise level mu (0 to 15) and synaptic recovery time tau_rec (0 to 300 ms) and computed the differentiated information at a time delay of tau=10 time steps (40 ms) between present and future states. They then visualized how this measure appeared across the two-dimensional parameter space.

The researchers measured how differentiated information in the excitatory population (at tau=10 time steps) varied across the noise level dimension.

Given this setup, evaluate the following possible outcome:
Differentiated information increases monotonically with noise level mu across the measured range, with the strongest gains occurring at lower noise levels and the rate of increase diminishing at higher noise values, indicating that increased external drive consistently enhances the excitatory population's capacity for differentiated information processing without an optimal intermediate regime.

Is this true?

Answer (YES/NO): NO